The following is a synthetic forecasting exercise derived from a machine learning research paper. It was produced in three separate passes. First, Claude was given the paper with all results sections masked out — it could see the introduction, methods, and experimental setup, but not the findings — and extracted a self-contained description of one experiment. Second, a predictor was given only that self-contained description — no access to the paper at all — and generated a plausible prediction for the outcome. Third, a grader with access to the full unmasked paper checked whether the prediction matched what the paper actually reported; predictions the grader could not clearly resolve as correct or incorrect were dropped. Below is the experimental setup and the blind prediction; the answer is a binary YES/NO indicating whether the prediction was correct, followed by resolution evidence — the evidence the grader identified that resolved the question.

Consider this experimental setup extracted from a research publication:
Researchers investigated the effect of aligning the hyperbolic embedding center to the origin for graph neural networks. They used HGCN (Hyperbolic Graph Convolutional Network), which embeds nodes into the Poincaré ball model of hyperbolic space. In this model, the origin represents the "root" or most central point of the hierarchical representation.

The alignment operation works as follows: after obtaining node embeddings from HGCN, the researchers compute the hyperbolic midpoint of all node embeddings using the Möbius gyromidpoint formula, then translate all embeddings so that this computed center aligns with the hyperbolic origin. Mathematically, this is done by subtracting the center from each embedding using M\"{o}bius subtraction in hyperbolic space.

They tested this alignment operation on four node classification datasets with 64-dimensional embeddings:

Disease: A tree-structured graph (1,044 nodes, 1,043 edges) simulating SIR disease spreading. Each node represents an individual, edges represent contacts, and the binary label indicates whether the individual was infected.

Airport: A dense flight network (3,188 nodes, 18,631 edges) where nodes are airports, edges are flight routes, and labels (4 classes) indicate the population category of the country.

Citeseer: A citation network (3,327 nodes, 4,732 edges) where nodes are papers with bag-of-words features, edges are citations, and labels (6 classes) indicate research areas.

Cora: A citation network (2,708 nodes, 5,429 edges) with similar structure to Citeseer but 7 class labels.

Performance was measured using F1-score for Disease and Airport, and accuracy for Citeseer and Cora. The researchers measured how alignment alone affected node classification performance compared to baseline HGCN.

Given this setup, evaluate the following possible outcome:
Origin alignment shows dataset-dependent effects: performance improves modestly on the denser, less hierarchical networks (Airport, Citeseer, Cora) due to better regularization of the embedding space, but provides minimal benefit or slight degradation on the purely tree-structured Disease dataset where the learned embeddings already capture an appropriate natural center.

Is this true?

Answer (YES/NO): NO